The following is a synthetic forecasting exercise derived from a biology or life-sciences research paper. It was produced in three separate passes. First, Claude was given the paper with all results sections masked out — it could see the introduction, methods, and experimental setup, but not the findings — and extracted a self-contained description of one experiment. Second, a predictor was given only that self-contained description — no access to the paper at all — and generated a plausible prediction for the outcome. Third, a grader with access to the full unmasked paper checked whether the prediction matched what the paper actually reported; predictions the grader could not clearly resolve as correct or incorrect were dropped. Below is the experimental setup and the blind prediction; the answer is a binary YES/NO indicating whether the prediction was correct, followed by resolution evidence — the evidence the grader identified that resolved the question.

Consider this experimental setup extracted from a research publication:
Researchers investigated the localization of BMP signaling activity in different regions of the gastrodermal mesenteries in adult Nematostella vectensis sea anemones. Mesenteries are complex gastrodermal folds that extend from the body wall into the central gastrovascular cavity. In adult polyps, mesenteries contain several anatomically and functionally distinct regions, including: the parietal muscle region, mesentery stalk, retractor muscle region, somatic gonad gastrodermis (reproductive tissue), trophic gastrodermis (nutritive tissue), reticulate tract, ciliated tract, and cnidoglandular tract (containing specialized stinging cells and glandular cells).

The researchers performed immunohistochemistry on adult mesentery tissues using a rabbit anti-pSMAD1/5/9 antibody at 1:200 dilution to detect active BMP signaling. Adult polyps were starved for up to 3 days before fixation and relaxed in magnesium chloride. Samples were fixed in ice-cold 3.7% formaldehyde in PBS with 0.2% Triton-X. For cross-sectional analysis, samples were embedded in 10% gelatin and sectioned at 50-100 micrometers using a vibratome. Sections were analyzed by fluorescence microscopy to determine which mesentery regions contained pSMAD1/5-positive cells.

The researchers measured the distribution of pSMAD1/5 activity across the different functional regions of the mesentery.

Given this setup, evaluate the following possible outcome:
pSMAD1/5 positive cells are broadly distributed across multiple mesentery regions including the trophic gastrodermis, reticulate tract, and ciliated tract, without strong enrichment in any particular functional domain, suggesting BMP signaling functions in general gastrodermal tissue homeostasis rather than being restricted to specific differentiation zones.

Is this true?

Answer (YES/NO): NO